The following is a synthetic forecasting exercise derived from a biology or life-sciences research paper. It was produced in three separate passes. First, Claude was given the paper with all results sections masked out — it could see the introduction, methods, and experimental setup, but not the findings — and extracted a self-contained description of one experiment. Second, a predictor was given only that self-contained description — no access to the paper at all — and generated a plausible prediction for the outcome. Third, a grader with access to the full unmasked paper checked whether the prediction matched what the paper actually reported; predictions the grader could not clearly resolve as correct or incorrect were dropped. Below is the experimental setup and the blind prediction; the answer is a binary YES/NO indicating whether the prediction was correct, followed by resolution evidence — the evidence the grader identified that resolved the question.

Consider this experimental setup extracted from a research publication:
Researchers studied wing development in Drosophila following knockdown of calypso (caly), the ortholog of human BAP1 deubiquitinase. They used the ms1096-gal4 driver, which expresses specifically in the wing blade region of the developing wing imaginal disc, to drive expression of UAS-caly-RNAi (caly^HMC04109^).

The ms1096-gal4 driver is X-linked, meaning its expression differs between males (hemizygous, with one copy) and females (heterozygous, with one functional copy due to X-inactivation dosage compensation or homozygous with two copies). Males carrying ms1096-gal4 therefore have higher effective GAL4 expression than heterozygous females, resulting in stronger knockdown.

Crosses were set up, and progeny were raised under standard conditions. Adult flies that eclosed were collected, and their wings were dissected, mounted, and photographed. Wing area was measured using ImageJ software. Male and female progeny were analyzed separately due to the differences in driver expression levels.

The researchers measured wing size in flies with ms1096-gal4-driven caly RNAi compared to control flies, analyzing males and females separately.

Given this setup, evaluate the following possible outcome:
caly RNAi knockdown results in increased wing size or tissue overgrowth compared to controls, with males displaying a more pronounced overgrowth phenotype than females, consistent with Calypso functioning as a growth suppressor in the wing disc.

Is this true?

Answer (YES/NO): NO